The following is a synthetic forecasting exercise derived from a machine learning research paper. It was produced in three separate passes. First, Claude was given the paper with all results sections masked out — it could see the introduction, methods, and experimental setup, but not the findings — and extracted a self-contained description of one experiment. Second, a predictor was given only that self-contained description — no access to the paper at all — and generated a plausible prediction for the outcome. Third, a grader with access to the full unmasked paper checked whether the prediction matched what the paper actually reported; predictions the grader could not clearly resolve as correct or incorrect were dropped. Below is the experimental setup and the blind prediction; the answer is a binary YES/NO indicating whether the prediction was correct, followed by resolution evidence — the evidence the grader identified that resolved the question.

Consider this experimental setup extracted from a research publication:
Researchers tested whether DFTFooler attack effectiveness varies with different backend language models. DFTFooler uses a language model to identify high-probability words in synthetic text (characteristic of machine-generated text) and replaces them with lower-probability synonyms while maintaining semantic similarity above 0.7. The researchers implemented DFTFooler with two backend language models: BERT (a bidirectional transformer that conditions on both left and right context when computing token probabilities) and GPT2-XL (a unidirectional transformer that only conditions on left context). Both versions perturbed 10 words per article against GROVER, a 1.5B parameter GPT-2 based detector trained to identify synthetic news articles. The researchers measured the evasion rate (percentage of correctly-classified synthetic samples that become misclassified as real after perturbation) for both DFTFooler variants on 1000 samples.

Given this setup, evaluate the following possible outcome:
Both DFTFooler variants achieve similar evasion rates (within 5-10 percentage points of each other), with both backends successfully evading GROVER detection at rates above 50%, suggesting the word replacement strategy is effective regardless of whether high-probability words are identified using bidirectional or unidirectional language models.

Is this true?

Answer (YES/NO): NO